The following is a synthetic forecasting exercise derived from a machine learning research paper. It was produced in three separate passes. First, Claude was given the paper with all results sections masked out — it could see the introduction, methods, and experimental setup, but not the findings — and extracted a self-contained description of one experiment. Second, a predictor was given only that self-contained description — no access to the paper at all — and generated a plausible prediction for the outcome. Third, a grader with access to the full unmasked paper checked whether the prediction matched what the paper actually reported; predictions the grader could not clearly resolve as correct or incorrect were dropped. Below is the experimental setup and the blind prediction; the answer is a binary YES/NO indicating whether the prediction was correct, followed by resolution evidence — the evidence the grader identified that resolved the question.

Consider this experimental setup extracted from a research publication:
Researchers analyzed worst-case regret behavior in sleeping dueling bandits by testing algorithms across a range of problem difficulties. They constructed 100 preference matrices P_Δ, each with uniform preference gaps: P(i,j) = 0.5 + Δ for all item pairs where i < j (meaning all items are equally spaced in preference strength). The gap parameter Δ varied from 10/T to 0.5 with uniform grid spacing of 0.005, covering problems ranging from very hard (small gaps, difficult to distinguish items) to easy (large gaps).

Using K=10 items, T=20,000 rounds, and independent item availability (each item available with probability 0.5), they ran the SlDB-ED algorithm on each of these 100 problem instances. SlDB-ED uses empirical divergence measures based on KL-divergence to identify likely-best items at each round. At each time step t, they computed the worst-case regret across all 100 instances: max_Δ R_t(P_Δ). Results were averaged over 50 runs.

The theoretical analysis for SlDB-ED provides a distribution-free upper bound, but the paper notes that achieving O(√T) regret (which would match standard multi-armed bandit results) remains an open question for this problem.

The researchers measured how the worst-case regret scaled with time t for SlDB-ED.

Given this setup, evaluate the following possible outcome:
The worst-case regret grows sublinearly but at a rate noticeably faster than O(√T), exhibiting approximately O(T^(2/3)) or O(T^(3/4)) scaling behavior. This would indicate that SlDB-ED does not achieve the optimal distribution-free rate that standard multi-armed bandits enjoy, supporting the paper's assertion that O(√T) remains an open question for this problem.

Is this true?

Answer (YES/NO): YES